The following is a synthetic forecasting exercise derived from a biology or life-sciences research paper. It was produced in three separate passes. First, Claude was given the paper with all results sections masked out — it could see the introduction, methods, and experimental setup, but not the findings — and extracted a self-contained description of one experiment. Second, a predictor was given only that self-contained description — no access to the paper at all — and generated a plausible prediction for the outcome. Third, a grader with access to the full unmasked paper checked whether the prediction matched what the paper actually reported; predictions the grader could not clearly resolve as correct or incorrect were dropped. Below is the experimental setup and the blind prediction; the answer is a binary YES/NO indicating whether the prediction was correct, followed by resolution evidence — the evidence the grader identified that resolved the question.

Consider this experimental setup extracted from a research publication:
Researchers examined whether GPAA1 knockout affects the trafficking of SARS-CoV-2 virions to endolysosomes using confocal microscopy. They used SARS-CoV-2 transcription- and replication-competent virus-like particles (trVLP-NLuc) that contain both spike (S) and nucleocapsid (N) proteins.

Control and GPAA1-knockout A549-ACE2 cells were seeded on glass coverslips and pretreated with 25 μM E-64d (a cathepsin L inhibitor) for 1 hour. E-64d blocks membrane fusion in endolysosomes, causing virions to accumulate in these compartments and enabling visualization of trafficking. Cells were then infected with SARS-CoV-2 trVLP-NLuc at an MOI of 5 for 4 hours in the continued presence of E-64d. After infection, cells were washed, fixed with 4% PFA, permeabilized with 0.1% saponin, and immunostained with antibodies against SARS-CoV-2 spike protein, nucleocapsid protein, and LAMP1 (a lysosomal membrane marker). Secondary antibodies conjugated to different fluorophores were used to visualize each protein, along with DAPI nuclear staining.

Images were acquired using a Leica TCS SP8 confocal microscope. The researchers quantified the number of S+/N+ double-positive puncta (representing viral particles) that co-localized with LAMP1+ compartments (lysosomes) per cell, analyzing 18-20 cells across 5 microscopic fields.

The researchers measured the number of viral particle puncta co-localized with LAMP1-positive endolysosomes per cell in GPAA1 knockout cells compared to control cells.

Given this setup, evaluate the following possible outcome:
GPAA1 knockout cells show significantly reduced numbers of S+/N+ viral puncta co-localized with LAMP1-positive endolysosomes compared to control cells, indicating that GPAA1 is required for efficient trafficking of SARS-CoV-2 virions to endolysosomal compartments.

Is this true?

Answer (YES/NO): NO